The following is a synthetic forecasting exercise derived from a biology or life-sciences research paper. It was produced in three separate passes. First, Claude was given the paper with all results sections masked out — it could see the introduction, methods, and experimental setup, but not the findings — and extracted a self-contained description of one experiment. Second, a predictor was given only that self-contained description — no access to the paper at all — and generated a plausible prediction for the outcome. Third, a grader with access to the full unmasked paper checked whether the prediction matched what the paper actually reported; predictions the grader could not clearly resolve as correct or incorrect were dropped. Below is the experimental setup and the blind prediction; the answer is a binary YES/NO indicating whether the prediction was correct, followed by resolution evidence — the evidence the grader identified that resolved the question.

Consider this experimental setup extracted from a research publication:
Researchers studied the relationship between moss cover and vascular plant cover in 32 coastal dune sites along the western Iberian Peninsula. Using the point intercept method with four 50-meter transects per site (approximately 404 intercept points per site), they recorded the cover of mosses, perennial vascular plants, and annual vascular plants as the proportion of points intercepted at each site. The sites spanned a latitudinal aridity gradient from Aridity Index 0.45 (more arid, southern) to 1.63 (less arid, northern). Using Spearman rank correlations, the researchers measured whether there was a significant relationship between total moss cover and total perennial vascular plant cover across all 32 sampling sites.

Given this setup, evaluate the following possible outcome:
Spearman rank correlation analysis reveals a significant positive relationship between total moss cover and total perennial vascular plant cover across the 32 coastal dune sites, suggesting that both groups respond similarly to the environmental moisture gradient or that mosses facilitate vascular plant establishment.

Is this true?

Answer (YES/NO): NO